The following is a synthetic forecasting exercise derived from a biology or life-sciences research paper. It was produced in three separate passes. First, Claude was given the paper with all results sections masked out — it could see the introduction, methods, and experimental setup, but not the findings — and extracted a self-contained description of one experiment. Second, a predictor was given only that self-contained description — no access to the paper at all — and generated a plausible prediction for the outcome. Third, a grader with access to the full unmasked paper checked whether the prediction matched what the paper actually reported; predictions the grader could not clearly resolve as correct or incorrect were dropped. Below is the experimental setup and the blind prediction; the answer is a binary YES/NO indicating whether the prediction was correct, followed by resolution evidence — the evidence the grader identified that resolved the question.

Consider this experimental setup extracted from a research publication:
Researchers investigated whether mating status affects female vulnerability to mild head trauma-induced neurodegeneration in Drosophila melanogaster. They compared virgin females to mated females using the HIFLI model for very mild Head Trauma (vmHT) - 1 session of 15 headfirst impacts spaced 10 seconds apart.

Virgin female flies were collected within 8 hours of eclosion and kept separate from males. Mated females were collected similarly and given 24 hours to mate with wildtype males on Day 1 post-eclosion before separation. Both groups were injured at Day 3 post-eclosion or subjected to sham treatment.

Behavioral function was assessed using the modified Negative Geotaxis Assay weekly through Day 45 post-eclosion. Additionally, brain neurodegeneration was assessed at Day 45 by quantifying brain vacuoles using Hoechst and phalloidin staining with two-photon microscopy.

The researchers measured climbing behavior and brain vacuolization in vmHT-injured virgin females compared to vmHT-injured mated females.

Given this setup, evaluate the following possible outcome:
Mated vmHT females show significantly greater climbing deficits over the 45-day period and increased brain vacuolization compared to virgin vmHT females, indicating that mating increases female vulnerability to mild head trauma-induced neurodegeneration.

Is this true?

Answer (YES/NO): YES